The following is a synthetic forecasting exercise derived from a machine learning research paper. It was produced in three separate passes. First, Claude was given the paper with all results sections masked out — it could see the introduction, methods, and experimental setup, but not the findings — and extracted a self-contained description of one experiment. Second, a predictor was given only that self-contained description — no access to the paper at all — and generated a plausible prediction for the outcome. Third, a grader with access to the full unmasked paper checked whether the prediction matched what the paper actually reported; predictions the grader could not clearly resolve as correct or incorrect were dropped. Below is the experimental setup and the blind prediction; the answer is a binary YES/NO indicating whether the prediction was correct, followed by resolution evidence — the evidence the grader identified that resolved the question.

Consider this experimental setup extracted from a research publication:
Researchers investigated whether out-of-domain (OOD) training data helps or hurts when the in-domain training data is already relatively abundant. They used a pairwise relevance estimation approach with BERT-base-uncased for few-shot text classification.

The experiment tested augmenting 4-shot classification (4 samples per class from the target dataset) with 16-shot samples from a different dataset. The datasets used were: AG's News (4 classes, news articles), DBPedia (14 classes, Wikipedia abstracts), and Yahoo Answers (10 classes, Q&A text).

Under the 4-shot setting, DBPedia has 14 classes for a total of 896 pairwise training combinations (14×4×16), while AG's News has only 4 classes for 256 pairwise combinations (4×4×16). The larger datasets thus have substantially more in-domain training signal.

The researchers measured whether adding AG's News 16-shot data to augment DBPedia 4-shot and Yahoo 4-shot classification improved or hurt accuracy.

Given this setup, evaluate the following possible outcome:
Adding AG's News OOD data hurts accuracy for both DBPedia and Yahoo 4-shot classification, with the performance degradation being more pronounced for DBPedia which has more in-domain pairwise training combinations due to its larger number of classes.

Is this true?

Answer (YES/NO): NO